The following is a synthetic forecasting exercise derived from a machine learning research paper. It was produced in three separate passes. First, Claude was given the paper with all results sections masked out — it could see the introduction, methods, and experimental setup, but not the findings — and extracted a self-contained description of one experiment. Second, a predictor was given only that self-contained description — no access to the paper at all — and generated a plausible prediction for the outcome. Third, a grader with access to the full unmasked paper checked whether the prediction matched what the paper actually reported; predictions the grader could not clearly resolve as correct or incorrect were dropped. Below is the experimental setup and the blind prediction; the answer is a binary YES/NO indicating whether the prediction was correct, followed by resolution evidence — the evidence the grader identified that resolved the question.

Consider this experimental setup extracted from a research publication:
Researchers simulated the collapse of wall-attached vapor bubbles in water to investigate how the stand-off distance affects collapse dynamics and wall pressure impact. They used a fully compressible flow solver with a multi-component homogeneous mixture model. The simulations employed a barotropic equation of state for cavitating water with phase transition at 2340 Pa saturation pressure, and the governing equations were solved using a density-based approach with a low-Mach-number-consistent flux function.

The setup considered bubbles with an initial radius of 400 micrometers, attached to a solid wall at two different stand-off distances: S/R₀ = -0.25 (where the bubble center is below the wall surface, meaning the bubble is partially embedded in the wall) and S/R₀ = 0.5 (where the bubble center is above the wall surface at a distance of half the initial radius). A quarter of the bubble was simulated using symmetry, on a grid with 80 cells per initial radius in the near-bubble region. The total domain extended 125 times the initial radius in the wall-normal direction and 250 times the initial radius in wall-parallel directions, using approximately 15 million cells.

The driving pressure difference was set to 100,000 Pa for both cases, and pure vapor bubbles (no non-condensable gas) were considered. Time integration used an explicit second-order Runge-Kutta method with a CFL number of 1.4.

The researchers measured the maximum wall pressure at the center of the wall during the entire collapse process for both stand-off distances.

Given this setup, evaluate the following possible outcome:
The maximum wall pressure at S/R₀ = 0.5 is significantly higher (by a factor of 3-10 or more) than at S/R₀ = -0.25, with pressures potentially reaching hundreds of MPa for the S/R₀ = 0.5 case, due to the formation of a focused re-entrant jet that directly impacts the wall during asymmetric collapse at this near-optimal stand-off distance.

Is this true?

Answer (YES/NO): NO